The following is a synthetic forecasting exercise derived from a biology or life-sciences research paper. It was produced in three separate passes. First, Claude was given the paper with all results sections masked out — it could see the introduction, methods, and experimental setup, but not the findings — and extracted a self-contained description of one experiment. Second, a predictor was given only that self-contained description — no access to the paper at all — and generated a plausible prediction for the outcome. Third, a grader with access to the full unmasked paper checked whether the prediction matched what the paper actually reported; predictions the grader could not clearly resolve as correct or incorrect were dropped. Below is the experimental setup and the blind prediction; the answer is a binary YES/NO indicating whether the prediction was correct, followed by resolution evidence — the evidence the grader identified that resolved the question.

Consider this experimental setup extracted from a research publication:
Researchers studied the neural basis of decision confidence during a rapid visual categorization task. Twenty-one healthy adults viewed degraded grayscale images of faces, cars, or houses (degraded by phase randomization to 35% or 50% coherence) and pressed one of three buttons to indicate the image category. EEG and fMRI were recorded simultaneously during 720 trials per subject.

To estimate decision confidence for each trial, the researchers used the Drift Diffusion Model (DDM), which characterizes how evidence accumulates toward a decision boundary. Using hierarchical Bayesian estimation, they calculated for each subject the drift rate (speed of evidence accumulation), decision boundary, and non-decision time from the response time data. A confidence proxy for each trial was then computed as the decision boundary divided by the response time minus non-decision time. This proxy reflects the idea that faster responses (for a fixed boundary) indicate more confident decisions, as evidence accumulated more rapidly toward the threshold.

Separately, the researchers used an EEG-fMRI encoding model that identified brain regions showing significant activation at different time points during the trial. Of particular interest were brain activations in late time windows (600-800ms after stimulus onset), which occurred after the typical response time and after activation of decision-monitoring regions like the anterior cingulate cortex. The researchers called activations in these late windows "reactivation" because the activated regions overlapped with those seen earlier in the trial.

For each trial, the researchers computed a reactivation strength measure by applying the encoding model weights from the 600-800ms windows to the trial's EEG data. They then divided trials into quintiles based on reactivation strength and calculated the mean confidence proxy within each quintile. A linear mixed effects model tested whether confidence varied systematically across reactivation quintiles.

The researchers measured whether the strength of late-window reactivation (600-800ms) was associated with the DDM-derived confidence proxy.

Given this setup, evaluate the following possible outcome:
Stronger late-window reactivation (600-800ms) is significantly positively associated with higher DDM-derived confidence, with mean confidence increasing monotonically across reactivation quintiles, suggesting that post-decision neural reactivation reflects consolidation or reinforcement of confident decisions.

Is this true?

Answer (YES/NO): NO